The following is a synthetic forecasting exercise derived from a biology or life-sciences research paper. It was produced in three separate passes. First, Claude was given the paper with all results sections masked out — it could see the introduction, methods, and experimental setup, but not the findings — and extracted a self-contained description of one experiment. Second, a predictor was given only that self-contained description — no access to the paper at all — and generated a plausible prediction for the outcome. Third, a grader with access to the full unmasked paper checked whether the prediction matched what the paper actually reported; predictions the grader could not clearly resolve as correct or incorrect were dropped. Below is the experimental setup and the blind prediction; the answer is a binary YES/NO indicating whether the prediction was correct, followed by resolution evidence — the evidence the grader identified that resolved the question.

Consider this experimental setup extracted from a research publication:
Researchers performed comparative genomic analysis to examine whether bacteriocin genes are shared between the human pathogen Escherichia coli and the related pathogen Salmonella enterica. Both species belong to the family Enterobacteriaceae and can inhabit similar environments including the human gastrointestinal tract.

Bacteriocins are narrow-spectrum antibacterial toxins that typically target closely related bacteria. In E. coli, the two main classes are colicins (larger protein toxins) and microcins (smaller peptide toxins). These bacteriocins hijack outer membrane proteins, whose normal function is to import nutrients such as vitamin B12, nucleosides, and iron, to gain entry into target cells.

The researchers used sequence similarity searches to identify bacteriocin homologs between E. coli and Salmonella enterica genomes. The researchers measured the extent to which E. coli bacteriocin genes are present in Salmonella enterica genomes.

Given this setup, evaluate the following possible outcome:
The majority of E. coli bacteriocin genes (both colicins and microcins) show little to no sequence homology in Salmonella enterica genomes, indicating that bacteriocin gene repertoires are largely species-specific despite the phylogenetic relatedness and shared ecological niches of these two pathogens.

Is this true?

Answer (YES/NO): NO